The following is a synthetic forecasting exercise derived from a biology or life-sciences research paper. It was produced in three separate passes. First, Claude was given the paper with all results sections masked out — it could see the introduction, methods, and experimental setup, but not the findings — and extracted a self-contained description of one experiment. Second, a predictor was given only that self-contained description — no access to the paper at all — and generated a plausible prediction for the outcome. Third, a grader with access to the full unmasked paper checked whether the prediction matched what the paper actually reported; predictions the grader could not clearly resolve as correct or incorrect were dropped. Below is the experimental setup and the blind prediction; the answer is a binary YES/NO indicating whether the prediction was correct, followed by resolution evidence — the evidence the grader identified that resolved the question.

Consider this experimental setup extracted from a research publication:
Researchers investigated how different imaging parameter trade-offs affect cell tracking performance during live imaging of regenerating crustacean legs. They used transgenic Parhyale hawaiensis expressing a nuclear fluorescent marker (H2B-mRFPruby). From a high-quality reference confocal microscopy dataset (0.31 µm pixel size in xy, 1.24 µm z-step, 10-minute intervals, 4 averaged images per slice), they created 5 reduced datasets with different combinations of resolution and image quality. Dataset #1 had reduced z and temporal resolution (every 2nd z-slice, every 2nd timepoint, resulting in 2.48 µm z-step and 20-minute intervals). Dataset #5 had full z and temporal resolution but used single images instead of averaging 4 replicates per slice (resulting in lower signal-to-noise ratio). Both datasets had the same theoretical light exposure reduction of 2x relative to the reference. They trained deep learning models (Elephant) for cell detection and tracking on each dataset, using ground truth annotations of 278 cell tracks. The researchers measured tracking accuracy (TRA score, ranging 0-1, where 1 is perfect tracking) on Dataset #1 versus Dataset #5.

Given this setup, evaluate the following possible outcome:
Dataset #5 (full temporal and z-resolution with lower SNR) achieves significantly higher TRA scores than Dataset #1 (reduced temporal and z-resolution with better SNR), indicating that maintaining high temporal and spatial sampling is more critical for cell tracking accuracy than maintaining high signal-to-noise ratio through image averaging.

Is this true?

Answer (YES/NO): YES